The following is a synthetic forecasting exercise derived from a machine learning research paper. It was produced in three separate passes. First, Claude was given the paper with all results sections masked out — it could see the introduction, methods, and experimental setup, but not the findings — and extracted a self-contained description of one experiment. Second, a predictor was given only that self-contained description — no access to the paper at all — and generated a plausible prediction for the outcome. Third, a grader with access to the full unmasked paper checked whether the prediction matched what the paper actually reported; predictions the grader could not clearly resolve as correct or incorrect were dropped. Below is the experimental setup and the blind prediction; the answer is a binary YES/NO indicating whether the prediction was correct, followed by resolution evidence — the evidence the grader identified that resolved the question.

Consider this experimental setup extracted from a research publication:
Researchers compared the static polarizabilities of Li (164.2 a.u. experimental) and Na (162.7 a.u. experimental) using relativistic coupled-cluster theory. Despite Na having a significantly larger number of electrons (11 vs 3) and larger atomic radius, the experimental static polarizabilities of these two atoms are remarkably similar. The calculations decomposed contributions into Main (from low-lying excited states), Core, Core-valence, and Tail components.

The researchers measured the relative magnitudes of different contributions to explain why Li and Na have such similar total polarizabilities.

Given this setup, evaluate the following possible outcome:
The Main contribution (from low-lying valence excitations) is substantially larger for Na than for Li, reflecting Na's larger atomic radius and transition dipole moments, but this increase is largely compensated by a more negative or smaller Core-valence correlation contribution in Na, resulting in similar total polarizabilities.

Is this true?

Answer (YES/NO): NO